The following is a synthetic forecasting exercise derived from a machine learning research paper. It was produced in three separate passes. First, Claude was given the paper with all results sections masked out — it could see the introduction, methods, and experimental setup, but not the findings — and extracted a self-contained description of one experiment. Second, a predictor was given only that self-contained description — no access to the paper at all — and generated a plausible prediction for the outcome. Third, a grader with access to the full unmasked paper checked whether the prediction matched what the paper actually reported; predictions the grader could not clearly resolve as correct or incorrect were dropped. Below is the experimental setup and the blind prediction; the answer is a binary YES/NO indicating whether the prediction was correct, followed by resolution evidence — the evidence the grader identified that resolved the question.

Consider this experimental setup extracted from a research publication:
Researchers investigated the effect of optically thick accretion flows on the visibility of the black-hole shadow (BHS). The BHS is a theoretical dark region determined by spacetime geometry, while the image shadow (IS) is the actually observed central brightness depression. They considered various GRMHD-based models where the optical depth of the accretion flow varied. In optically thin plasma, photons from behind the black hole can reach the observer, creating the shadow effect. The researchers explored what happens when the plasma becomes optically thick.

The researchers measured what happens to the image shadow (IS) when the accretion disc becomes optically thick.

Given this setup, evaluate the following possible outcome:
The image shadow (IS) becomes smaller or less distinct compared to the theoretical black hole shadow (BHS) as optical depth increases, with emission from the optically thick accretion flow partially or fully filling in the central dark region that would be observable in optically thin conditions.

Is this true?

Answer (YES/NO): YES